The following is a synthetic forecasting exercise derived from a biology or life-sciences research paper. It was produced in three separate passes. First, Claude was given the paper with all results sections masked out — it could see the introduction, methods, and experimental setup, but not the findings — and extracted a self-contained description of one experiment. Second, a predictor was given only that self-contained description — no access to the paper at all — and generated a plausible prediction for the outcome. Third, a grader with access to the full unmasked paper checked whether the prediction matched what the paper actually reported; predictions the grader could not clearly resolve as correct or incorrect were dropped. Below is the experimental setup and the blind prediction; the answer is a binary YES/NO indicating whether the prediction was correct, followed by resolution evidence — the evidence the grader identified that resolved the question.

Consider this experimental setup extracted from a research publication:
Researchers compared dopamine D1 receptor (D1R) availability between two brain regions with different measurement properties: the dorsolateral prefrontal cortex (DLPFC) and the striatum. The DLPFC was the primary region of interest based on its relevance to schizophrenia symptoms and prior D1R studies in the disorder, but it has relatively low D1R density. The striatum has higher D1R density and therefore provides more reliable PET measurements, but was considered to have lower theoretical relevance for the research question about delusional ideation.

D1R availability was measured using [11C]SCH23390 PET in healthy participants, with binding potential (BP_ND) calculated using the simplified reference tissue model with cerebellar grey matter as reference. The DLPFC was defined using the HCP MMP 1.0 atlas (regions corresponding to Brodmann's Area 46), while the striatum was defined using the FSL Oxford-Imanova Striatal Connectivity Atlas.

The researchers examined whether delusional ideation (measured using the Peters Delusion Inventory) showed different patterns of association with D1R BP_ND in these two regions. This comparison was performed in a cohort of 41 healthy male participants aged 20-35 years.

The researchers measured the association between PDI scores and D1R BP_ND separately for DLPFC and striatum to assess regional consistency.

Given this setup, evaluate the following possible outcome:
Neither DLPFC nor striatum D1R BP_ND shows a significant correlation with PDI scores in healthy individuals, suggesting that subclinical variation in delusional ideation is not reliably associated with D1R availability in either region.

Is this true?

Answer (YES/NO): YES